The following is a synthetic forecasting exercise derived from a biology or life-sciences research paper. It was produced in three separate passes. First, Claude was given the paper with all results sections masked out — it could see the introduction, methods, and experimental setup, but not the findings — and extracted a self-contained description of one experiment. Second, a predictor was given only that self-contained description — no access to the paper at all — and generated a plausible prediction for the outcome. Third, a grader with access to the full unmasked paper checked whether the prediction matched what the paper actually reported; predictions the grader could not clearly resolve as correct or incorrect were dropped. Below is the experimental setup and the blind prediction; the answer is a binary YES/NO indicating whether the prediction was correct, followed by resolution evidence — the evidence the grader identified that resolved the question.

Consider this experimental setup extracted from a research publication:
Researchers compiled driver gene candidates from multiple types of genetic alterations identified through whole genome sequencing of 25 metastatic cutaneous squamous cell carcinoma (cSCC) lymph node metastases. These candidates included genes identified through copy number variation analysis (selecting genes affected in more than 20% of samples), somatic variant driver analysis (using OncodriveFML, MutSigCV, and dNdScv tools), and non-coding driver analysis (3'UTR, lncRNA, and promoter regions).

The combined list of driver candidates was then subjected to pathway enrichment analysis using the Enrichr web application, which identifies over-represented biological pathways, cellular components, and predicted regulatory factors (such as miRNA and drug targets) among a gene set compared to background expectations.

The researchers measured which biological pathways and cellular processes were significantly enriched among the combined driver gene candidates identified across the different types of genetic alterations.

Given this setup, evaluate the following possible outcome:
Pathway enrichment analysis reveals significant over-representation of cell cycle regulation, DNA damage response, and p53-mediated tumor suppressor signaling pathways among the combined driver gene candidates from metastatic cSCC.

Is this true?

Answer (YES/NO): YES